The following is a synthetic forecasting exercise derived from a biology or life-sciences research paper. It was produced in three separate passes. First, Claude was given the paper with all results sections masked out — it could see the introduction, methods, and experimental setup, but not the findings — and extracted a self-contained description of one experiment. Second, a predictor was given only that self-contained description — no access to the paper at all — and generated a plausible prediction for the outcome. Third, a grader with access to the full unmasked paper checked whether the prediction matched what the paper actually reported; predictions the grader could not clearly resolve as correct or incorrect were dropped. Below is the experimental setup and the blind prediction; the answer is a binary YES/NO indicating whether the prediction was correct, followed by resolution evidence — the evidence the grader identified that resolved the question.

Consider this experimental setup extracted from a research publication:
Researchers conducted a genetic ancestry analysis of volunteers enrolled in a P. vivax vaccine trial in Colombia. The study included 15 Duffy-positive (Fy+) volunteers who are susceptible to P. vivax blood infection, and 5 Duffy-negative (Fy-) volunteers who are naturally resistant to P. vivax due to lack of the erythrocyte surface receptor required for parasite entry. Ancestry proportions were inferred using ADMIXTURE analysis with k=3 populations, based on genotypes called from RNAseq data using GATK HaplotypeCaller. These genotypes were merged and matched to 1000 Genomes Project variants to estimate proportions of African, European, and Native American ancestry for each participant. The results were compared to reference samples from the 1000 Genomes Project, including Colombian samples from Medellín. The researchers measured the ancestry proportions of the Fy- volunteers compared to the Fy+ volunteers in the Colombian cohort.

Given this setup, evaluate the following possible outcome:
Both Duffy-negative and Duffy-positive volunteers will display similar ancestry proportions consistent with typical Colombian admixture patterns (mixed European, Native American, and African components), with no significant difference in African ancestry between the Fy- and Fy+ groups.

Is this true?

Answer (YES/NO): NO